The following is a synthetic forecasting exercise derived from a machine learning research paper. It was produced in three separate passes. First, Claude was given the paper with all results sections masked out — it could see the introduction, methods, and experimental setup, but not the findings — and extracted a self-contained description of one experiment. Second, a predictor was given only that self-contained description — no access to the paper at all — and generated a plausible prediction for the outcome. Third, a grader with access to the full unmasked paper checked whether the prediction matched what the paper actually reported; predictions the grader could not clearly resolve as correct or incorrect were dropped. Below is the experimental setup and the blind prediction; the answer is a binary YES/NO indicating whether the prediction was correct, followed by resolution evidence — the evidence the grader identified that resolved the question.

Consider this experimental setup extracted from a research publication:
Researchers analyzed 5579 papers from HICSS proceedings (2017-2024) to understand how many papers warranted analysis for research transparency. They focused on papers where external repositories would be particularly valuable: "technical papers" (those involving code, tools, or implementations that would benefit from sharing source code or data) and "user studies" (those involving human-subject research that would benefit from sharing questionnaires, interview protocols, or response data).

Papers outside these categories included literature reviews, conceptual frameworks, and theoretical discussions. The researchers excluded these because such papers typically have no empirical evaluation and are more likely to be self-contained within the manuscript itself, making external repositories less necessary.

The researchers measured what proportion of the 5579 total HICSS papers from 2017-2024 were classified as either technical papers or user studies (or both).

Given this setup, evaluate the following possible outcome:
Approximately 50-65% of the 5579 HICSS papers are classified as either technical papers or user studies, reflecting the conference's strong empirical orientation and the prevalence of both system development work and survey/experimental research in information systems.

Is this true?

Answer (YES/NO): NO